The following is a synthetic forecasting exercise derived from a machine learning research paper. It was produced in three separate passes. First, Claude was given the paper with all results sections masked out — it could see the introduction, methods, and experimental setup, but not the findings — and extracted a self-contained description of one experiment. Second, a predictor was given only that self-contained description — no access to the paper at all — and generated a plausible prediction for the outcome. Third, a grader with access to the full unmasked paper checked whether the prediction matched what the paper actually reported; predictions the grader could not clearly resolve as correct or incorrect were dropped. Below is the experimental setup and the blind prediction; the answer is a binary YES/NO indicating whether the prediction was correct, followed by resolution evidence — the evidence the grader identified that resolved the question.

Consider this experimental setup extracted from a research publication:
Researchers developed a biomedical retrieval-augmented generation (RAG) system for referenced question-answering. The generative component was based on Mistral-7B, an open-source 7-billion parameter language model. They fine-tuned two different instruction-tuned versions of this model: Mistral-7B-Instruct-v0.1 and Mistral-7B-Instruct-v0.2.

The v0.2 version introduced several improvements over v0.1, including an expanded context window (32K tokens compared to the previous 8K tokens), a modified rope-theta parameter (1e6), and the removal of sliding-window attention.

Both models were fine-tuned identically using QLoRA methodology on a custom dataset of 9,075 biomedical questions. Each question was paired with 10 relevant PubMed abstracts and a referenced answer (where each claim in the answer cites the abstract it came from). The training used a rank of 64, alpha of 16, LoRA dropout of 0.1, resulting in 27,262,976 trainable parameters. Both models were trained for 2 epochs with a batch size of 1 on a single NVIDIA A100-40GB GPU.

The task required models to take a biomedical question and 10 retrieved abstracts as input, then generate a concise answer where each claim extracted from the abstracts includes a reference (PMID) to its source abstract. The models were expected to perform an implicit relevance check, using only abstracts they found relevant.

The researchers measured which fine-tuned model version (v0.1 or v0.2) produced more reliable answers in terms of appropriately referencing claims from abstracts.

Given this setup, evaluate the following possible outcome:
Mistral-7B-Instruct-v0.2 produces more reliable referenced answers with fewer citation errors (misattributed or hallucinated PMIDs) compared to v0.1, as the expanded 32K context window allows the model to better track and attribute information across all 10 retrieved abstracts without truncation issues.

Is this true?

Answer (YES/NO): YES